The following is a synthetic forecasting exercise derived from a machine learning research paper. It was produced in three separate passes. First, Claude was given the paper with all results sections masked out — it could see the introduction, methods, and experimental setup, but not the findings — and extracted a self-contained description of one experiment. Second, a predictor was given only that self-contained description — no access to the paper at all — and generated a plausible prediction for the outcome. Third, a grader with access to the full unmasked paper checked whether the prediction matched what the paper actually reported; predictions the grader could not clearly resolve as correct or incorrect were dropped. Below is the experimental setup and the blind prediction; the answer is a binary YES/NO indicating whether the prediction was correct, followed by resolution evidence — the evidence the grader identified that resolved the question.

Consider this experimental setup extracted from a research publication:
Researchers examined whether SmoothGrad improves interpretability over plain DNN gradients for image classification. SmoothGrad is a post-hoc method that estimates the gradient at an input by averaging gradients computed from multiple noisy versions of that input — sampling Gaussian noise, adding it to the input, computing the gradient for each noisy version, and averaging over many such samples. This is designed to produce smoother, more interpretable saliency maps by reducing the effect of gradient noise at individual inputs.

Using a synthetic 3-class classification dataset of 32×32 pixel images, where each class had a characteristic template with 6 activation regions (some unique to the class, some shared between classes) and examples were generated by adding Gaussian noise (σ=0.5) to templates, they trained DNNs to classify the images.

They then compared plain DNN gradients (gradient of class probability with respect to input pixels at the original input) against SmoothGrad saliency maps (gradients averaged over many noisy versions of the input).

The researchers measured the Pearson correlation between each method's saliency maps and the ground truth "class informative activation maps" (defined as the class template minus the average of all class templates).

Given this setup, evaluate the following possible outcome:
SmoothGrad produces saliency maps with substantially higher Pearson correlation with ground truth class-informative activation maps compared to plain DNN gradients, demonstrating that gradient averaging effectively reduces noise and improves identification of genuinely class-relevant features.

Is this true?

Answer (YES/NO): NO